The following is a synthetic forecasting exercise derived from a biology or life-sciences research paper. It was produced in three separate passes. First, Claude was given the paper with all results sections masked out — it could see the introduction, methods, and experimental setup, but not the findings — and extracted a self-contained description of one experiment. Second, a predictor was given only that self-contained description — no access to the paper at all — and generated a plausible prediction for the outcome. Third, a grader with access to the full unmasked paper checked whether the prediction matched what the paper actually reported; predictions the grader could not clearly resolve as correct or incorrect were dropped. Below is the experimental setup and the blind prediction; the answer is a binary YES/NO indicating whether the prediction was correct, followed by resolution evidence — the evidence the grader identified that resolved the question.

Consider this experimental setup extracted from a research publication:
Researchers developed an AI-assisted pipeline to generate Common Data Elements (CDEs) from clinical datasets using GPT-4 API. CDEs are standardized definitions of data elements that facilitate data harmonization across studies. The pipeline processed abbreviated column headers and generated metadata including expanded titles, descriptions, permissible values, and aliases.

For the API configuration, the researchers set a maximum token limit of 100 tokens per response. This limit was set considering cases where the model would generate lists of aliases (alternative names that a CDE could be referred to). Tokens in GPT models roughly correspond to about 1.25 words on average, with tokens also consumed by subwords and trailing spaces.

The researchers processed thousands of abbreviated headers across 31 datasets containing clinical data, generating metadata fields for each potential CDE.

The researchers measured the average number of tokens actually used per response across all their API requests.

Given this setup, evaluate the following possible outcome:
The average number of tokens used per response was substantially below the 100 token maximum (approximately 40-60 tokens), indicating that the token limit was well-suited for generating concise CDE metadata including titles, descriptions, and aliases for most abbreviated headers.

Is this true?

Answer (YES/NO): NO